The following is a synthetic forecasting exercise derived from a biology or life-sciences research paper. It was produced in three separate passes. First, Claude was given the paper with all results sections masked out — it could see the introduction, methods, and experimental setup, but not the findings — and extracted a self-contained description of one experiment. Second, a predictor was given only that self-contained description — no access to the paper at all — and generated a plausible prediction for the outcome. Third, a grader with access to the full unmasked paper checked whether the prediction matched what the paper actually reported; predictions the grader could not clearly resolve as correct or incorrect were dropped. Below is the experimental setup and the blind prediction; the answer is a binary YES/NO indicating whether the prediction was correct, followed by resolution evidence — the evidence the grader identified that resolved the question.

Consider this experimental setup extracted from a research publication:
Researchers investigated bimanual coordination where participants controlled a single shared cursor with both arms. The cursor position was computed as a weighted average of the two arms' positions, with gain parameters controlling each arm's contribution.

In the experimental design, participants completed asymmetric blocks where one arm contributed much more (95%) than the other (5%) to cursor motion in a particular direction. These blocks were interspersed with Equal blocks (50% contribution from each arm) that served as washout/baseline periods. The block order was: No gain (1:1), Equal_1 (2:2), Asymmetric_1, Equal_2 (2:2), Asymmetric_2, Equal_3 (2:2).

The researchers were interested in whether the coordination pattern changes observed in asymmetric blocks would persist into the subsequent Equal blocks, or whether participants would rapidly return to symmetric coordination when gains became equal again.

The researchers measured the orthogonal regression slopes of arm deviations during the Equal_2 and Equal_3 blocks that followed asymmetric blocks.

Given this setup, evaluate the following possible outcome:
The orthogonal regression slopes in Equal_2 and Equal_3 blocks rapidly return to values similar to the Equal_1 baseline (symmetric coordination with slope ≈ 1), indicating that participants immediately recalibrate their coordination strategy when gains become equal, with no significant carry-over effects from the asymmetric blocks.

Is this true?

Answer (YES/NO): YES